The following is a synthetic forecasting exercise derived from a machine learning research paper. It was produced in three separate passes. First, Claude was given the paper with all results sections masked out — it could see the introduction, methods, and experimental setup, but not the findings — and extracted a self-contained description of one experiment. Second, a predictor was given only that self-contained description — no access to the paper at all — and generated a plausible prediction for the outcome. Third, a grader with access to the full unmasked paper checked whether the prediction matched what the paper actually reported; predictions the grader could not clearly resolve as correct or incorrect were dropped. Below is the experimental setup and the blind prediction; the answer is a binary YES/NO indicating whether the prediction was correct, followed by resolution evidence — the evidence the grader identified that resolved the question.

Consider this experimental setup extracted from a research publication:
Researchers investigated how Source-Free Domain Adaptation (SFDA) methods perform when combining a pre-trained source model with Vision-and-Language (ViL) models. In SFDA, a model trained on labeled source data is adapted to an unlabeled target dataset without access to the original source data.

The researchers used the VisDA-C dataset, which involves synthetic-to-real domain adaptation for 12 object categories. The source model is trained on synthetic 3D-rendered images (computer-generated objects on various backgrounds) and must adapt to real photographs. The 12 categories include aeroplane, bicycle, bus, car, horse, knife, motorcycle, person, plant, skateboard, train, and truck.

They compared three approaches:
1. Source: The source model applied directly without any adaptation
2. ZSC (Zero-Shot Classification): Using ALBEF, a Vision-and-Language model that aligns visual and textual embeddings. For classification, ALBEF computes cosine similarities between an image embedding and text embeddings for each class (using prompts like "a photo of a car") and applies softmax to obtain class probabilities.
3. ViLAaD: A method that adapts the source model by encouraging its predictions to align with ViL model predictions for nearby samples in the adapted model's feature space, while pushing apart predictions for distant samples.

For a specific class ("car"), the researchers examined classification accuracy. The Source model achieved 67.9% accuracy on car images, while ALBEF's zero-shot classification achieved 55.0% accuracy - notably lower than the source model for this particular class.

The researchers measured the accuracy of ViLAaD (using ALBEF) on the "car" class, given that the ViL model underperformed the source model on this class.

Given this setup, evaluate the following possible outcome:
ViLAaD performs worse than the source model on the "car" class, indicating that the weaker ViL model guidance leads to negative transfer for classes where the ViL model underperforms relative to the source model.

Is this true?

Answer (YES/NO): YES